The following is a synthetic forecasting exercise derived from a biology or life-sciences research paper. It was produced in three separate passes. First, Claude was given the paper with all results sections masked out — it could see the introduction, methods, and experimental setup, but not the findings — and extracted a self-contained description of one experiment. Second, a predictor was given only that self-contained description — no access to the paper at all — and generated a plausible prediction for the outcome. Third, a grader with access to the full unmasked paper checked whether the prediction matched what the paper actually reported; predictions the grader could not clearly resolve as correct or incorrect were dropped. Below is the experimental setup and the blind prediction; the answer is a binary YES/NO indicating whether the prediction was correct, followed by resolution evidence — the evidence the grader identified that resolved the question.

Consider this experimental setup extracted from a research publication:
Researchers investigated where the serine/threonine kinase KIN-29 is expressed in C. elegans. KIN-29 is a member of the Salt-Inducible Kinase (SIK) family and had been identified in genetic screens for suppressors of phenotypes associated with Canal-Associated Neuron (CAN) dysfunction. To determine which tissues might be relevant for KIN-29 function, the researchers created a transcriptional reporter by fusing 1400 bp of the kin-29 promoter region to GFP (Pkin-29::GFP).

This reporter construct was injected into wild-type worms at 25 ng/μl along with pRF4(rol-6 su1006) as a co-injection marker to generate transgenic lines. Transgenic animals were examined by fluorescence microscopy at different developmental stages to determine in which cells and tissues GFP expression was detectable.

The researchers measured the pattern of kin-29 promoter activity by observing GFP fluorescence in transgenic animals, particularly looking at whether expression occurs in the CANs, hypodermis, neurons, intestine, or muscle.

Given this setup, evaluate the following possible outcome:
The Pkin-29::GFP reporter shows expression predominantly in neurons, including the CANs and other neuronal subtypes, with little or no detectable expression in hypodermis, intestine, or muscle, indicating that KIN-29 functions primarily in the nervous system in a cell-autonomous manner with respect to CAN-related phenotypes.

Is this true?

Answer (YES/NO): NO